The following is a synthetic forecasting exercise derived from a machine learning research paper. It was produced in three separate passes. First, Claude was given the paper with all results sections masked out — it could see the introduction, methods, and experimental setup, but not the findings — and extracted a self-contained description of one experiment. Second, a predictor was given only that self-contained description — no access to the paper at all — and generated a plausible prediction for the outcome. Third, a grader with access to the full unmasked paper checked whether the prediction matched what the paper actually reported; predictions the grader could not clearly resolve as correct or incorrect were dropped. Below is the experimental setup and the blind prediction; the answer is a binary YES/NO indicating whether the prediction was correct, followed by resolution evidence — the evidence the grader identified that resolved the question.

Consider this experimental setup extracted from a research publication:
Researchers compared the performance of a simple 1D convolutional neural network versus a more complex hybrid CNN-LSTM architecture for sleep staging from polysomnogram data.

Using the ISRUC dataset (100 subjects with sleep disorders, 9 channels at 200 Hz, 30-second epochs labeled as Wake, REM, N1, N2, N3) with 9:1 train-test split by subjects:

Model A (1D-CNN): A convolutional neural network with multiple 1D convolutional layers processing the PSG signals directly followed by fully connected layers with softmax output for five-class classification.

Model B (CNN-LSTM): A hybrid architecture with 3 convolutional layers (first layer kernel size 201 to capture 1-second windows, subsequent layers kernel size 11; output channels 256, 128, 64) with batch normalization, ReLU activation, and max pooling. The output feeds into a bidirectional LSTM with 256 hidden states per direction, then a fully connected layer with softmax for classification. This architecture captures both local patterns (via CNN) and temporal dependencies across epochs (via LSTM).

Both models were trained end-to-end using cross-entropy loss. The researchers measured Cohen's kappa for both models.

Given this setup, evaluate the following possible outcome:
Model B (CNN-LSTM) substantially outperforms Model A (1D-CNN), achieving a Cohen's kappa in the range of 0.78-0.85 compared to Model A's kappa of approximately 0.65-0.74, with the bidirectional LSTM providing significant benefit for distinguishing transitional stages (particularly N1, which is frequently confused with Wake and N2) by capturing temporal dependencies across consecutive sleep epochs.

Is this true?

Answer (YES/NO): NO